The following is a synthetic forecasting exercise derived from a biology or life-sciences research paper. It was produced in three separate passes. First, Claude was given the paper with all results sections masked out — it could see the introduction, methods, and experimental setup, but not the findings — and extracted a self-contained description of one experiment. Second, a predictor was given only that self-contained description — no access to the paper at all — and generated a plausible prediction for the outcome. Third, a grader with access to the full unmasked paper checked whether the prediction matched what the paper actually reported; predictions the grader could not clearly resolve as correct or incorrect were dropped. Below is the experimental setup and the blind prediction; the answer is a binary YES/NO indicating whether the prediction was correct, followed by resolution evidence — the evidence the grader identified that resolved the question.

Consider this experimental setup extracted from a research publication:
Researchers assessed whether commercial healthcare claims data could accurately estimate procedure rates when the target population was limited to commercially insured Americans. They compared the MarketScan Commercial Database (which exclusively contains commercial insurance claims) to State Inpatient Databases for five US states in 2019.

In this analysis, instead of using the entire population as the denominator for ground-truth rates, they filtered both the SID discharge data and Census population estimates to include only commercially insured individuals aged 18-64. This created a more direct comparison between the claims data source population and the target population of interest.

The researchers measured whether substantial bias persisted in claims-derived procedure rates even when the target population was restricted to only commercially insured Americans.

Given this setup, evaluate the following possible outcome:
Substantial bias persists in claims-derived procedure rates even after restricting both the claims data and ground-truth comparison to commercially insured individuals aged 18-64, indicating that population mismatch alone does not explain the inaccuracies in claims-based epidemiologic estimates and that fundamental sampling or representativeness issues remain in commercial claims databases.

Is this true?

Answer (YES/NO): NO